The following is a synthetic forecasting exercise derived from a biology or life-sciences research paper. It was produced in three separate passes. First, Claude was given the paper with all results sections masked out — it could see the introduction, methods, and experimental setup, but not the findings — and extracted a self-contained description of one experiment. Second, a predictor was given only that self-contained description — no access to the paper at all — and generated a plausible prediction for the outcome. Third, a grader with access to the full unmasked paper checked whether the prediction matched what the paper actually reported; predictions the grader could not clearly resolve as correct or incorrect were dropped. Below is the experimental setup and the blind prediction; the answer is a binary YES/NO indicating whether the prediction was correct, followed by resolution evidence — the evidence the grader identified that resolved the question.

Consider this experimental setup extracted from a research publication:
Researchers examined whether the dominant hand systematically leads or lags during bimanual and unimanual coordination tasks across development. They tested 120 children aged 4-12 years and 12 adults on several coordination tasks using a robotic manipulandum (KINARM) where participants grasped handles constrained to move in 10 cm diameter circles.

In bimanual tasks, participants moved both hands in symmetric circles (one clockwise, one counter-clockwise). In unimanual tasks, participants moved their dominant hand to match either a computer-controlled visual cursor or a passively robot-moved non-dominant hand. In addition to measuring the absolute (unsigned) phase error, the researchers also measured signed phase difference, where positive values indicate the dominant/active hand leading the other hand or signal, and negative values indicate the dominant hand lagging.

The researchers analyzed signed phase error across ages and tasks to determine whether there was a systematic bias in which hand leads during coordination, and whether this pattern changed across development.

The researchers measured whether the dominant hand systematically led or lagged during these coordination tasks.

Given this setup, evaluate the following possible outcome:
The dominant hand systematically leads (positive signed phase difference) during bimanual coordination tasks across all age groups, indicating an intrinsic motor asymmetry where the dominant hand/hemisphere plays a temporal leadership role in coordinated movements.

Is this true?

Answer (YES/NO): NO